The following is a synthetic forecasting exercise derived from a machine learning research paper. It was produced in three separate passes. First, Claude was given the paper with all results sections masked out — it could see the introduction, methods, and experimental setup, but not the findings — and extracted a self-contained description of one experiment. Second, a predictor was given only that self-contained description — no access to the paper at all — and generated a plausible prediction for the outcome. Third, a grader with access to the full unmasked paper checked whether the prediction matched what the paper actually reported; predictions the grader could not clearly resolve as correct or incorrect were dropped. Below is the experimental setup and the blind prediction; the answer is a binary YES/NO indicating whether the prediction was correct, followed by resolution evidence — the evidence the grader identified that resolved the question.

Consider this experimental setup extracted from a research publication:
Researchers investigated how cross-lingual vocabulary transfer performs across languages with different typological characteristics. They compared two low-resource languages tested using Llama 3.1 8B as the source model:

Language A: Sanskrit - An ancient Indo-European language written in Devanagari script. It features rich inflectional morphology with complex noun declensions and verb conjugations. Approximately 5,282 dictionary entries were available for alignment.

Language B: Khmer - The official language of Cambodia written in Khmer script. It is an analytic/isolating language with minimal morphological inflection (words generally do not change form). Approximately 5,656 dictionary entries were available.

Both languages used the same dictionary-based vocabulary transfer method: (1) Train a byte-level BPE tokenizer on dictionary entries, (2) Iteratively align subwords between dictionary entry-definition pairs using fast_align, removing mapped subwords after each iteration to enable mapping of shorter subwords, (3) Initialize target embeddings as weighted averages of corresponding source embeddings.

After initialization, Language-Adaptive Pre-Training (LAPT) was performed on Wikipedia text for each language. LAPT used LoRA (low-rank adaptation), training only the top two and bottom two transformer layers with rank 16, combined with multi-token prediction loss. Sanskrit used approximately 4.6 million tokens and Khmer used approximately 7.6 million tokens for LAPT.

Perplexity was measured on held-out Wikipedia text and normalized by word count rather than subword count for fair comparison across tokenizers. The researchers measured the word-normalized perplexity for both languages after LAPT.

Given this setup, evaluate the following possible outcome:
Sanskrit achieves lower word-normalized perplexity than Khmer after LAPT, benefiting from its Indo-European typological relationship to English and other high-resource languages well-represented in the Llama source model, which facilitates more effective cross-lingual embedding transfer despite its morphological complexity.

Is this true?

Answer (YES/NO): NO